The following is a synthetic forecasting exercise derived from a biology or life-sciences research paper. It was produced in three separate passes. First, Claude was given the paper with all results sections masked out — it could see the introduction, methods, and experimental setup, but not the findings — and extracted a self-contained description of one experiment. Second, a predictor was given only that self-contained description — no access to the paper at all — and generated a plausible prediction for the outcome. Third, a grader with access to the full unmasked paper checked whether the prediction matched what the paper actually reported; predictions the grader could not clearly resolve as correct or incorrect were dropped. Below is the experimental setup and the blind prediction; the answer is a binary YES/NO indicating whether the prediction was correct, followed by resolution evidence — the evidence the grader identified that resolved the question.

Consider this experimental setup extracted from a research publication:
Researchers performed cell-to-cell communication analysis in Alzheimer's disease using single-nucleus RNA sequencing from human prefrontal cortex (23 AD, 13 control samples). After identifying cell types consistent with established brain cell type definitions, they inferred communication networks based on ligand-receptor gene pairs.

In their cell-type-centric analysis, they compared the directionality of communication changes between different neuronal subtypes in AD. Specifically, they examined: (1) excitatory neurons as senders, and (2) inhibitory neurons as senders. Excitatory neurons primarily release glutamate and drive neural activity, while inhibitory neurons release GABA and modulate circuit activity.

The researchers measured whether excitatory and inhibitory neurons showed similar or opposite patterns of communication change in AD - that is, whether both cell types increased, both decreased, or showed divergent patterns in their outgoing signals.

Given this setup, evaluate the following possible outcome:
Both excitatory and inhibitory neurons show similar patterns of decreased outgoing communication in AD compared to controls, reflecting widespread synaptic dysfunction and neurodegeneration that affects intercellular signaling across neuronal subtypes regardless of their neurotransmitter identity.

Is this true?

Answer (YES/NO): NO